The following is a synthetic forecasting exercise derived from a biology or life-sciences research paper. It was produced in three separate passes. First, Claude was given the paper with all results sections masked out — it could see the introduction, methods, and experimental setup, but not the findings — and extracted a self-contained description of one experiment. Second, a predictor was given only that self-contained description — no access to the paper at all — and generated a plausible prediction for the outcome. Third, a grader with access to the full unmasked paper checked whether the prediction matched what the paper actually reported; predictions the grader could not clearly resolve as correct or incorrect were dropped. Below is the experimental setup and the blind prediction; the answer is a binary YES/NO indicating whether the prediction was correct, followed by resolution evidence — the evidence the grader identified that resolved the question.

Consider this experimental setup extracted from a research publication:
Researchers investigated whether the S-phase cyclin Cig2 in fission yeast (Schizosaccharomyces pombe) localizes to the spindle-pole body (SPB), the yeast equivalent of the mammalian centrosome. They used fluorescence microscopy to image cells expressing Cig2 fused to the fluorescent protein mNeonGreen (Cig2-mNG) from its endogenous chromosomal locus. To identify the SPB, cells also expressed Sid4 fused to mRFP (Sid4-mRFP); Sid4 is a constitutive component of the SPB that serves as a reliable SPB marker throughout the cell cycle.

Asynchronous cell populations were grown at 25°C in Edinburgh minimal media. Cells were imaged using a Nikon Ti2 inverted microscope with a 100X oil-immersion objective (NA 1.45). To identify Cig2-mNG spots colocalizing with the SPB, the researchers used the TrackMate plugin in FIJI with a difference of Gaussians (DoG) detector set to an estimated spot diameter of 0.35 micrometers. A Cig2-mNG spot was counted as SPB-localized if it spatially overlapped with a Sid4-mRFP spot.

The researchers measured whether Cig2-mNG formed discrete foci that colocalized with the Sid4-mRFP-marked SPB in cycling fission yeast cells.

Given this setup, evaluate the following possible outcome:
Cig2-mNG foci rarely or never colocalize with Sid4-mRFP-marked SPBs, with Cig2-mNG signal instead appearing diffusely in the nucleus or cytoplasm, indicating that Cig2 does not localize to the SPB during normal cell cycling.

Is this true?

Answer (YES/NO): NO